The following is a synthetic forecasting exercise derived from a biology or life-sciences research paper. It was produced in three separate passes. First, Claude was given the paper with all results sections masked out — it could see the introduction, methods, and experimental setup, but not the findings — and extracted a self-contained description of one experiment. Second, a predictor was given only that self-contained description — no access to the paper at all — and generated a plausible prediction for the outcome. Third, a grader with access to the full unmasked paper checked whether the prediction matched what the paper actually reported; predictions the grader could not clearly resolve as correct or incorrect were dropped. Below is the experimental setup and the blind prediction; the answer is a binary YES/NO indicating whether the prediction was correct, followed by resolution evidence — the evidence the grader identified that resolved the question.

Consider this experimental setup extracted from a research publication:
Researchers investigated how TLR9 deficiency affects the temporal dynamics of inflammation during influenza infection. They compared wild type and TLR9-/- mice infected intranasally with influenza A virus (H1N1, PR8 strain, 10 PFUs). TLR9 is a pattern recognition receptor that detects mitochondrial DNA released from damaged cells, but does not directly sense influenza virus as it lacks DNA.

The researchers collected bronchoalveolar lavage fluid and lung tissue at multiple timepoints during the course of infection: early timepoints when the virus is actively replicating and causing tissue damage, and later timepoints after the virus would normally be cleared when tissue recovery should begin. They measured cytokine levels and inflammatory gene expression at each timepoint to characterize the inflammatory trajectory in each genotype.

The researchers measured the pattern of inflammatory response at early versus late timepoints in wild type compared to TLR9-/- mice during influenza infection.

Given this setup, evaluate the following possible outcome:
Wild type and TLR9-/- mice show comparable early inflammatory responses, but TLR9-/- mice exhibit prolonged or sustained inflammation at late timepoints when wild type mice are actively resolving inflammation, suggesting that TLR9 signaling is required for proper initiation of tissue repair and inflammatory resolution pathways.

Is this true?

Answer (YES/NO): NO